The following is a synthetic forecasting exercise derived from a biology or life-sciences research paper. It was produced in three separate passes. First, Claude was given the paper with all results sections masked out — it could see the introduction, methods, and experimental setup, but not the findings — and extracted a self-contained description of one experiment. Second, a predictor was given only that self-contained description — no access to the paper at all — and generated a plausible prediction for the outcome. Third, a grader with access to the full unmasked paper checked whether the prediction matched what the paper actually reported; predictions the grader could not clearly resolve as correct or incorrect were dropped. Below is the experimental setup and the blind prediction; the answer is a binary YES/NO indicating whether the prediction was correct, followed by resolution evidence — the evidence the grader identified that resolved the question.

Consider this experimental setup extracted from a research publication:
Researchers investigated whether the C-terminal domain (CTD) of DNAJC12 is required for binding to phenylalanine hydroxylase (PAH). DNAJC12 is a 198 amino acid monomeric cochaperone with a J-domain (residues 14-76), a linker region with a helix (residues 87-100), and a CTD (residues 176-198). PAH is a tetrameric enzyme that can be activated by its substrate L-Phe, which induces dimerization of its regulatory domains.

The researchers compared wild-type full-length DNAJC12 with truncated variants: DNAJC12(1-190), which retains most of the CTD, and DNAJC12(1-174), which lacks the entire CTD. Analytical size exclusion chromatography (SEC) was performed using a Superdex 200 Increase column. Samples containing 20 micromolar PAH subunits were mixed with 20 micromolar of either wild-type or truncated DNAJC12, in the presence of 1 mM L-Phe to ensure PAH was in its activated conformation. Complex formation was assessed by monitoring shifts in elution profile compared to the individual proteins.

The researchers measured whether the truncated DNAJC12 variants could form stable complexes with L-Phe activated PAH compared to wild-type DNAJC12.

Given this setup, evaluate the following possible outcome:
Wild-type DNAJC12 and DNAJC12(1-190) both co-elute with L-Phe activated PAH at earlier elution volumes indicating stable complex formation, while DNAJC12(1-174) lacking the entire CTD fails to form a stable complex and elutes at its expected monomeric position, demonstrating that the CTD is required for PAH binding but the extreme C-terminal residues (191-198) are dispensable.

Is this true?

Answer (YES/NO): NO